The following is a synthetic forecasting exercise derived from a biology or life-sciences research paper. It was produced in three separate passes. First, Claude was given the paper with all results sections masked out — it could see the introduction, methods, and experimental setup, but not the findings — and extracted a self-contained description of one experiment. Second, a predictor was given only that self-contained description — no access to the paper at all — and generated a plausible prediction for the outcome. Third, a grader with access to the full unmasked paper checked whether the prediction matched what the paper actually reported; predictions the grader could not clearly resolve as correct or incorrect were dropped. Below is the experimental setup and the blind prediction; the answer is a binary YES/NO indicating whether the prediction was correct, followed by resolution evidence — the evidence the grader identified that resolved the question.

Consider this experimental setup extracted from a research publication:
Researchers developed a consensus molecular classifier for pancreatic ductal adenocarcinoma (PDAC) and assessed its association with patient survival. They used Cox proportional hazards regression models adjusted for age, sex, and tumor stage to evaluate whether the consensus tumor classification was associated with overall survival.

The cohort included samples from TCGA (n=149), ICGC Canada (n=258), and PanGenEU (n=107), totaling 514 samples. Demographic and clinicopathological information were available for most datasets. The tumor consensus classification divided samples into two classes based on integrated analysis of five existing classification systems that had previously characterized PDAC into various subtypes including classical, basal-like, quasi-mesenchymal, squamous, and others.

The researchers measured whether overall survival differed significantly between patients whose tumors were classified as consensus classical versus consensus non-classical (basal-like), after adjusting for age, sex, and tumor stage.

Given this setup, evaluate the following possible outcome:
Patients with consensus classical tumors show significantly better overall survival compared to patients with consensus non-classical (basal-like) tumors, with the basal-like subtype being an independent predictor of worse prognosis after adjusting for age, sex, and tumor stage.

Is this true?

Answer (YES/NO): NO